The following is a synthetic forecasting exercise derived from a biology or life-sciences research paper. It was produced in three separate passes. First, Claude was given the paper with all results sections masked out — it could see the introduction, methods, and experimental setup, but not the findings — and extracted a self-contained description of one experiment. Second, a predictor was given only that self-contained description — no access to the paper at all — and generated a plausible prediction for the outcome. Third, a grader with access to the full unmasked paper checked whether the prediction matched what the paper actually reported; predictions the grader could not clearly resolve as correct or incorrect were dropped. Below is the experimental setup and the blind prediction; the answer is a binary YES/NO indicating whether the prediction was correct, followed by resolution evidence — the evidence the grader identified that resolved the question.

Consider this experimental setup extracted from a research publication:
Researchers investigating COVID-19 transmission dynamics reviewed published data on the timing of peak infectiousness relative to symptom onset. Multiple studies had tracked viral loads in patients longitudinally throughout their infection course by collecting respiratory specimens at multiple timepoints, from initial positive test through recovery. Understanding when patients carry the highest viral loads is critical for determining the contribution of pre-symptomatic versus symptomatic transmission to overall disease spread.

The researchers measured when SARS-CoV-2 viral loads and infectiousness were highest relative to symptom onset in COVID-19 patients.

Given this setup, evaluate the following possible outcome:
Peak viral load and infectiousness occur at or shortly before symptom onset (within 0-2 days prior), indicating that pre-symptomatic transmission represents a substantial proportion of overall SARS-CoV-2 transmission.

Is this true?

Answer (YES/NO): YES